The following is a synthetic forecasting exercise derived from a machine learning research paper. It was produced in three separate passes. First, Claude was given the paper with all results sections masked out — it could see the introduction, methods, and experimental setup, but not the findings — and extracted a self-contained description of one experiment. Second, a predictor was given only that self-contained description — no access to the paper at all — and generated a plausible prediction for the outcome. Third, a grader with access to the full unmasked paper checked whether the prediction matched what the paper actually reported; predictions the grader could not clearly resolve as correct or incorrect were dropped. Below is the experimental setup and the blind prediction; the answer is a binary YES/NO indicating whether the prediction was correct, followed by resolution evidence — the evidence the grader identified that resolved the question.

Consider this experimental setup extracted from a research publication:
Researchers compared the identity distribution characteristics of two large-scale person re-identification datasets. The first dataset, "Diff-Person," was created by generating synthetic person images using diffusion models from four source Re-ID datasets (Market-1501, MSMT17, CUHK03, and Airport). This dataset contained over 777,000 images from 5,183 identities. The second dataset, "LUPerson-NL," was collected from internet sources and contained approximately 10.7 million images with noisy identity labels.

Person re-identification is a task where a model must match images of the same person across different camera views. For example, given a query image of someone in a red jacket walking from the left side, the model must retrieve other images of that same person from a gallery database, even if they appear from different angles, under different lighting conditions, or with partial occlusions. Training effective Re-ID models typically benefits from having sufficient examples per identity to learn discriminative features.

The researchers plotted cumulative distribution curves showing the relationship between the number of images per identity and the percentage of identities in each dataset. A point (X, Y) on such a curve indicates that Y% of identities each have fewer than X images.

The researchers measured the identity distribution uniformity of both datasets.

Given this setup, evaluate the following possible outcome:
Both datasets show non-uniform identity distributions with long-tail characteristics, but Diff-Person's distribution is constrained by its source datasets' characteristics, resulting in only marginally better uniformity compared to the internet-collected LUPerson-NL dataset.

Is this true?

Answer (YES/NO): NO